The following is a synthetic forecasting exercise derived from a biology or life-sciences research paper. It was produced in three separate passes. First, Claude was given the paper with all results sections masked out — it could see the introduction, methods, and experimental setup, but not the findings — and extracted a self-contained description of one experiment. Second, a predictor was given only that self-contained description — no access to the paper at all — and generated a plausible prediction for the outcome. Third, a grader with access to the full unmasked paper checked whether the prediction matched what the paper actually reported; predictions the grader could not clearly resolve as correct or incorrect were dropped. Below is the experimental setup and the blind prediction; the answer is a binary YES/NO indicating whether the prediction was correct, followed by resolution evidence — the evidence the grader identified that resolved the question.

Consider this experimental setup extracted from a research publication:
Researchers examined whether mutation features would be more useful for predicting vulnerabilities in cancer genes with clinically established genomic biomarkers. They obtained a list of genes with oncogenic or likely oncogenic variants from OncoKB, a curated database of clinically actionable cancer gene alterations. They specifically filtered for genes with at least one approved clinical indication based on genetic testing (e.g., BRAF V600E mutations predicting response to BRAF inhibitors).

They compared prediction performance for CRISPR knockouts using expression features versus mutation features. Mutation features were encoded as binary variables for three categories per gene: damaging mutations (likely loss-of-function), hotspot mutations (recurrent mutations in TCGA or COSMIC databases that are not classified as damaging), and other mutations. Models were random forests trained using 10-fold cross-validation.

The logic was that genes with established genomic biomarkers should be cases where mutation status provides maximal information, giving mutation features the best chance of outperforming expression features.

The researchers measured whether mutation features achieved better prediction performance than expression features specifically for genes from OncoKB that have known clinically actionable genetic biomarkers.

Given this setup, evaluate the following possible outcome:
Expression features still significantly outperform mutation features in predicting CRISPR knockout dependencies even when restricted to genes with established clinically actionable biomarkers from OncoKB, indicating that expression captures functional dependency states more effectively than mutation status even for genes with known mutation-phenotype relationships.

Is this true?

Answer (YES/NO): YES